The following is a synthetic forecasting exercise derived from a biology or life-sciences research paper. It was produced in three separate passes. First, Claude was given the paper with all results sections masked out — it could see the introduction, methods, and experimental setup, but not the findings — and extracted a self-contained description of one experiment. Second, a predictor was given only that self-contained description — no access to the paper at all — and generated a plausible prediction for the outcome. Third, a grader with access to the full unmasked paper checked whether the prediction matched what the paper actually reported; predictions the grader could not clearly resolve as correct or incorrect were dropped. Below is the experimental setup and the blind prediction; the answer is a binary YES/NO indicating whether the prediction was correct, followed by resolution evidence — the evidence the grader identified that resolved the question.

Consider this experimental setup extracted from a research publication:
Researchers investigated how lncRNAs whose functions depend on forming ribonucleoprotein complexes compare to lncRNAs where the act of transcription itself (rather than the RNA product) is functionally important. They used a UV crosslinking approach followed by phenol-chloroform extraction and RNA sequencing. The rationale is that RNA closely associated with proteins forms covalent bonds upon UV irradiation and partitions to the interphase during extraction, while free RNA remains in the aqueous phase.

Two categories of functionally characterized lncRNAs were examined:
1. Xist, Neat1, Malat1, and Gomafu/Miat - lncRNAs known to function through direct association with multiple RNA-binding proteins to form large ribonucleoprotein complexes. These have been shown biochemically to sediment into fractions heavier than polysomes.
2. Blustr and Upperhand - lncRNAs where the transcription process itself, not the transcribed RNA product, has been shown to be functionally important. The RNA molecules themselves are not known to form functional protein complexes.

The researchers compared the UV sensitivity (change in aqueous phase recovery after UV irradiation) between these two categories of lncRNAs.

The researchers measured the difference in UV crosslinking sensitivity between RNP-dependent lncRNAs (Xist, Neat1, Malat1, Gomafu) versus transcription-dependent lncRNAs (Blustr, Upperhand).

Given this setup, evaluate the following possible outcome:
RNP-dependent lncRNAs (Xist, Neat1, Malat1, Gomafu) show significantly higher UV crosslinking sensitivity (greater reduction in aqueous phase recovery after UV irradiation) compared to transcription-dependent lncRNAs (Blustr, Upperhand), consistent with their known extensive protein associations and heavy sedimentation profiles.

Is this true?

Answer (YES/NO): YES